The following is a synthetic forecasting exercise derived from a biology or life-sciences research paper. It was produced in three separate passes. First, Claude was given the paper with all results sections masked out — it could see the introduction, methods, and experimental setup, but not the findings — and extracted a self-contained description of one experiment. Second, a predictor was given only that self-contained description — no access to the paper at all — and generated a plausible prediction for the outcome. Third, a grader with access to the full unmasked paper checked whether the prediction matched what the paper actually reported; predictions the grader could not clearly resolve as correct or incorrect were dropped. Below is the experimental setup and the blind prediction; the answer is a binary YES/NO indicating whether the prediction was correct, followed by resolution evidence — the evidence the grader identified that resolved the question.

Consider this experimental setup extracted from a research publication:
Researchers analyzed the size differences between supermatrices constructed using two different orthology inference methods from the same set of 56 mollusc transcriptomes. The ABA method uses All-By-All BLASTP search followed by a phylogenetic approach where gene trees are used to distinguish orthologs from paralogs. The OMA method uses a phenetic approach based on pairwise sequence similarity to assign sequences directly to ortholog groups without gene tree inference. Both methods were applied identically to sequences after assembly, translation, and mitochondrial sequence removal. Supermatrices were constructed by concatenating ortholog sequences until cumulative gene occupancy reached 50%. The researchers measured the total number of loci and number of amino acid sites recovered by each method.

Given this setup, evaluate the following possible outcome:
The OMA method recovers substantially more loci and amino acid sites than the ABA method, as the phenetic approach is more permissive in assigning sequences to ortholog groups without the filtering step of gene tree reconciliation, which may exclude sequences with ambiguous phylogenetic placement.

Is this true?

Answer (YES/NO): YES